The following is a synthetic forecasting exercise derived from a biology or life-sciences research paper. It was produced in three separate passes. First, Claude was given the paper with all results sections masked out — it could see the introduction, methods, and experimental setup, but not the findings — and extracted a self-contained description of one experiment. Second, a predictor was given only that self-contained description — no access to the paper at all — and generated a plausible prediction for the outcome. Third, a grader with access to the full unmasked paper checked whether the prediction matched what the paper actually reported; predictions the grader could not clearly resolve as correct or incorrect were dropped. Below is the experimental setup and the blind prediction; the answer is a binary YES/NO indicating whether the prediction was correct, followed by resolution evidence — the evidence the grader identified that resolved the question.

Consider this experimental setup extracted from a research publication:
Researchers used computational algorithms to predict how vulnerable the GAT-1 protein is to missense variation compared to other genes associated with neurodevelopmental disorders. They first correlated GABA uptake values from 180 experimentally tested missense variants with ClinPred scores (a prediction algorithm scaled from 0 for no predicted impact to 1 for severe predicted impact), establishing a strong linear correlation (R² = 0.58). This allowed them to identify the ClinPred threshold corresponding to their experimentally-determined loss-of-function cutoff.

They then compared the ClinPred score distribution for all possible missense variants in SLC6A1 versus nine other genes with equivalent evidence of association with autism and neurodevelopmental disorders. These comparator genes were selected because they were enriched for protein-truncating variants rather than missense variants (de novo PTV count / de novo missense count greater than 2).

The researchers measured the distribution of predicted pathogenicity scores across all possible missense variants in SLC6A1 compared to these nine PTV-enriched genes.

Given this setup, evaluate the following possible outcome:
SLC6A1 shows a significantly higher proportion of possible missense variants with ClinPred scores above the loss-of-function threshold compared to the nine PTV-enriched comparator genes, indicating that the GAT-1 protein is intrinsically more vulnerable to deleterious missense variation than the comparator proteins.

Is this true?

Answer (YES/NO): YES